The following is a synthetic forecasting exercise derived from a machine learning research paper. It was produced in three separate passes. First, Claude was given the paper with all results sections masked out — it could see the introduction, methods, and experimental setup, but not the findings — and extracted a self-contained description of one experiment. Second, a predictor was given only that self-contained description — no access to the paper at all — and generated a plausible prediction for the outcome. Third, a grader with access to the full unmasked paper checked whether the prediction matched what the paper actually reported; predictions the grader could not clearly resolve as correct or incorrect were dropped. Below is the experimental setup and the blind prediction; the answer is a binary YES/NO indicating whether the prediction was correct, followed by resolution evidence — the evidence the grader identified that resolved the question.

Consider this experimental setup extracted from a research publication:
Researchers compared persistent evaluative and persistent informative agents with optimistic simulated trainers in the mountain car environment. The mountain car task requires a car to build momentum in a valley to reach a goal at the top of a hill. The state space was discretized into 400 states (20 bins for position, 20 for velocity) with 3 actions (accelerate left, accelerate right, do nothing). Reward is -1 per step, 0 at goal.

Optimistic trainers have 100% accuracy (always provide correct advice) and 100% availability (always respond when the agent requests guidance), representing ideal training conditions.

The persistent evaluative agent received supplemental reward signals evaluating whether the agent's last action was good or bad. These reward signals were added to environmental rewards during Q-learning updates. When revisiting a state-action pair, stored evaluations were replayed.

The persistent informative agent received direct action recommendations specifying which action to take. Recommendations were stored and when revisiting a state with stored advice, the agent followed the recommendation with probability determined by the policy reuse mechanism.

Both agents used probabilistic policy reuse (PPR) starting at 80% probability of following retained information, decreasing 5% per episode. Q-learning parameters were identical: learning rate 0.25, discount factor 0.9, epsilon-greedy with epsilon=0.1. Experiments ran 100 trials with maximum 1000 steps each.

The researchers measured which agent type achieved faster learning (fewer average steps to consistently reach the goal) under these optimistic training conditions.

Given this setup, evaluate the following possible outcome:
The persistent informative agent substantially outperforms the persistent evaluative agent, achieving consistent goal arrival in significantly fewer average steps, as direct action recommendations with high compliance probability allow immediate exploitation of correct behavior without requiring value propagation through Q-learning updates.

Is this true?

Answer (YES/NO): YES